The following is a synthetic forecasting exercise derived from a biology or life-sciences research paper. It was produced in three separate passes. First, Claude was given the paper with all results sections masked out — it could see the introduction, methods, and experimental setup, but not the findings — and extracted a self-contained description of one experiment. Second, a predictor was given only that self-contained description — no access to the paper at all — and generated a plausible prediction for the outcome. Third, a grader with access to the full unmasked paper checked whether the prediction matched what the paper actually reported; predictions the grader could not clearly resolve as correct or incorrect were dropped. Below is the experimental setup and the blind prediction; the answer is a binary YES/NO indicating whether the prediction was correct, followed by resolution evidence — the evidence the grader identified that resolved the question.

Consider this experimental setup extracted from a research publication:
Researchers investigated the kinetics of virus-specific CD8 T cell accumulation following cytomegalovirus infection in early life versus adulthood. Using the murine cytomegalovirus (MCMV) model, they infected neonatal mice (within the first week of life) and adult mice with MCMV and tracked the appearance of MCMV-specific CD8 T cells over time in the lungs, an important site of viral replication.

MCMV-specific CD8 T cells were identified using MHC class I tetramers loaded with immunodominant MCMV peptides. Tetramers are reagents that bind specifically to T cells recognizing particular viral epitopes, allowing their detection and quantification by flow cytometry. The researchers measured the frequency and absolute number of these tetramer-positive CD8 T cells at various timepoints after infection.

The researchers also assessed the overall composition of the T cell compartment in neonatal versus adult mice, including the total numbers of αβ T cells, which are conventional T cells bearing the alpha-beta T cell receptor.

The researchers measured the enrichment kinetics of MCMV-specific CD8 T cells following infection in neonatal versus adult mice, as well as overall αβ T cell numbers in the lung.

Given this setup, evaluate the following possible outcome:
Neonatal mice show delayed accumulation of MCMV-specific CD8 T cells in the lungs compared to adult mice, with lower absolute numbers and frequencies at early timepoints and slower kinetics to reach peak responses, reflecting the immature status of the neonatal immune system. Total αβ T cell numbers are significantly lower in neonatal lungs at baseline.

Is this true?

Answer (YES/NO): YES